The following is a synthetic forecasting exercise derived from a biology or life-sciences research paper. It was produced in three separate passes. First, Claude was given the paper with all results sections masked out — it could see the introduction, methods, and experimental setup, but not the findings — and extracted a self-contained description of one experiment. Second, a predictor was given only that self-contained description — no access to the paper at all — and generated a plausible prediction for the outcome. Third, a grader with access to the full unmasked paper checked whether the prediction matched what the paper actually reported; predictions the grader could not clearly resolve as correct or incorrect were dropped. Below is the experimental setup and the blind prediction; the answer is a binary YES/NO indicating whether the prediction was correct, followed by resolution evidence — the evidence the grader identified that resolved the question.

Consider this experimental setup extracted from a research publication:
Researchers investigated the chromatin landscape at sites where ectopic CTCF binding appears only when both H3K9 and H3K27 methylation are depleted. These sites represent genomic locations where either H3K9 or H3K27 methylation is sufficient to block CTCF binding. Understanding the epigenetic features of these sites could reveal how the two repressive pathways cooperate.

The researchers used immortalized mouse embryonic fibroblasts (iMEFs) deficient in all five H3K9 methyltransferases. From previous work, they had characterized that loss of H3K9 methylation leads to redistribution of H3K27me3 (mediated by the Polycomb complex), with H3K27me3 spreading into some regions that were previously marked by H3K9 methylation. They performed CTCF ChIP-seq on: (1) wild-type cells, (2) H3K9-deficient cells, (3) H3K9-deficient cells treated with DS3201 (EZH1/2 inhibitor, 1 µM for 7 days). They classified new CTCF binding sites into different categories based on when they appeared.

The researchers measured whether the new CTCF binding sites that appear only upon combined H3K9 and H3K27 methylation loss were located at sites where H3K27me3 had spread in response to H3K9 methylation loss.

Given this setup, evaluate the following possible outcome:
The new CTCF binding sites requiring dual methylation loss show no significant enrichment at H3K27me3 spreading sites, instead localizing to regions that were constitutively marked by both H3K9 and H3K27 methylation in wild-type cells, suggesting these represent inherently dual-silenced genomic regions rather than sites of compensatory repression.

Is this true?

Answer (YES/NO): NO